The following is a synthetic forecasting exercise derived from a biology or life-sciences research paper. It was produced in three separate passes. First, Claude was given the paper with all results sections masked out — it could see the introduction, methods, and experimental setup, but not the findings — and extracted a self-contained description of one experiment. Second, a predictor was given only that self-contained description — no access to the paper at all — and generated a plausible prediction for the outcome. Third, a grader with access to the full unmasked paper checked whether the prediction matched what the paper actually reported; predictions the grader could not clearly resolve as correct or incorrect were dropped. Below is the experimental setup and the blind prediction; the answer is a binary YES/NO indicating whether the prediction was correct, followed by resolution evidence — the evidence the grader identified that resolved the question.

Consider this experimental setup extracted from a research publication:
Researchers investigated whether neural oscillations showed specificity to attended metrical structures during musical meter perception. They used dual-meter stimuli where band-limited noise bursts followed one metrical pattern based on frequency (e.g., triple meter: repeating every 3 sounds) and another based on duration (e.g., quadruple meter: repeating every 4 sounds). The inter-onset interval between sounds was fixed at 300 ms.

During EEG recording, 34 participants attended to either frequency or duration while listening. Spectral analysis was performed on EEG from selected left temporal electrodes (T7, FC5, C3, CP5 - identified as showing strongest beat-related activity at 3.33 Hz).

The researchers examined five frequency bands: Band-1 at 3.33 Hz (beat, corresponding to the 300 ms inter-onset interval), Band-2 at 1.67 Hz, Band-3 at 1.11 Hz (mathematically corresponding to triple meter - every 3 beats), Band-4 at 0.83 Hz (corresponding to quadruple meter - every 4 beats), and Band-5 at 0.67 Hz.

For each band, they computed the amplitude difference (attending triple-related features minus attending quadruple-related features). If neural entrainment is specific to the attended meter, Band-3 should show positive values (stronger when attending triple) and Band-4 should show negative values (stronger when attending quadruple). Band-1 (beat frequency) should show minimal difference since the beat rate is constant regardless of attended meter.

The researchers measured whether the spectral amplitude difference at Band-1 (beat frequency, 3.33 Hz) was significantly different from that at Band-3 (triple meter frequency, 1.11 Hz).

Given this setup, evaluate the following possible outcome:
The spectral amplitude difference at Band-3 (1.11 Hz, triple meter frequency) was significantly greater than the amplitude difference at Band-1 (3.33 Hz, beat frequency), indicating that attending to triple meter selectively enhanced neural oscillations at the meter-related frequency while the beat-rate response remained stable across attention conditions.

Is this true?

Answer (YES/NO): YES